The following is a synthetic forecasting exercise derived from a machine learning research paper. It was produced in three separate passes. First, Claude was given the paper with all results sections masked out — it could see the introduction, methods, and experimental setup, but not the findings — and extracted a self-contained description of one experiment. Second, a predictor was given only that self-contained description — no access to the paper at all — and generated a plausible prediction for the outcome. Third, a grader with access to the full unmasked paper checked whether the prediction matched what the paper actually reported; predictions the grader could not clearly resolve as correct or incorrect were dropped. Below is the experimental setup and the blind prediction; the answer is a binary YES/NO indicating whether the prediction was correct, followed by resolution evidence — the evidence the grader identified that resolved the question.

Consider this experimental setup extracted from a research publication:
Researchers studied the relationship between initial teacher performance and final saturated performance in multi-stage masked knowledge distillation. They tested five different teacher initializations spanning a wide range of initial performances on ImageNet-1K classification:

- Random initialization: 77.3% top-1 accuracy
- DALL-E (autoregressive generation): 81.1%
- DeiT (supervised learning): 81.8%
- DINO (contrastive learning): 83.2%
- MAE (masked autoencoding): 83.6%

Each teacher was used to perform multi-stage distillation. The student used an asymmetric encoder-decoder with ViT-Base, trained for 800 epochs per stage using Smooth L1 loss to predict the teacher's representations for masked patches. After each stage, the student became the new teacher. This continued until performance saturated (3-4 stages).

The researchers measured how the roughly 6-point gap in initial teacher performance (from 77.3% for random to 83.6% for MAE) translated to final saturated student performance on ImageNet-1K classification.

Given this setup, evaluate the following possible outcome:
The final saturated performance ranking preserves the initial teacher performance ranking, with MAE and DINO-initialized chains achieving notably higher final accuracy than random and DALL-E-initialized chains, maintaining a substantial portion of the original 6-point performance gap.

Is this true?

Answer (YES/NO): NO